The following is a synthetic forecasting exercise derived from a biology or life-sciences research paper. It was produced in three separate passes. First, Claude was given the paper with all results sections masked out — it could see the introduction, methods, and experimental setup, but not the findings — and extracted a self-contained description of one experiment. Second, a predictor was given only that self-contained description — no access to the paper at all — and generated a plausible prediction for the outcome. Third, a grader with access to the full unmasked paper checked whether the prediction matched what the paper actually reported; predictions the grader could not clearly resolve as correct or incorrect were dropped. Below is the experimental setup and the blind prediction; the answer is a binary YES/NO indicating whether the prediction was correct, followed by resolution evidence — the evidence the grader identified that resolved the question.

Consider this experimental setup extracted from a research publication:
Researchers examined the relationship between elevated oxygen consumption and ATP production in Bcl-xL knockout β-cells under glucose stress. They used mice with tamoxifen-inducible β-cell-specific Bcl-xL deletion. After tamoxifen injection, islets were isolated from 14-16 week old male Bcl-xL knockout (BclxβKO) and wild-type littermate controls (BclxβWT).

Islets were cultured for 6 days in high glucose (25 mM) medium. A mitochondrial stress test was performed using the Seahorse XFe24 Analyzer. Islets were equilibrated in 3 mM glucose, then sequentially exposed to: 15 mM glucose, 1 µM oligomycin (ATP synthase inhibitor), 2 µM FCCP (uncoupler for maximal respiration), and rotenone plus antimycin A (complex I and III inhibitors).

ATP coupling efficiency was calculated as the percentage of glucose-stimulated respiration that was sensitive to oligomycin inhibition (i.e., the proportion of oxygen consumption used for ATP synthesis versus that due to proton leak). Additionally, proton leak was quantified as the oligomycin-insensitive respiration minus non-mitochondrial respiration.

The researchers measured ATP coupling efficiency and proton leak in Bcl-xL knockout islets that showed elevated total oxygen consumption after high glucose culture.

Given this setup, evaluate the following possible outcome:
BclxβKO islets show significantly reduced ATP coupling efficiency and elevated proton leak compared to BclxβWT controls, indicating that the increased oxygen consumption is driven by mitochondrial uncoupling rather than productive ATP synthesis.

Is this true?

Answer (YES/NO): YES